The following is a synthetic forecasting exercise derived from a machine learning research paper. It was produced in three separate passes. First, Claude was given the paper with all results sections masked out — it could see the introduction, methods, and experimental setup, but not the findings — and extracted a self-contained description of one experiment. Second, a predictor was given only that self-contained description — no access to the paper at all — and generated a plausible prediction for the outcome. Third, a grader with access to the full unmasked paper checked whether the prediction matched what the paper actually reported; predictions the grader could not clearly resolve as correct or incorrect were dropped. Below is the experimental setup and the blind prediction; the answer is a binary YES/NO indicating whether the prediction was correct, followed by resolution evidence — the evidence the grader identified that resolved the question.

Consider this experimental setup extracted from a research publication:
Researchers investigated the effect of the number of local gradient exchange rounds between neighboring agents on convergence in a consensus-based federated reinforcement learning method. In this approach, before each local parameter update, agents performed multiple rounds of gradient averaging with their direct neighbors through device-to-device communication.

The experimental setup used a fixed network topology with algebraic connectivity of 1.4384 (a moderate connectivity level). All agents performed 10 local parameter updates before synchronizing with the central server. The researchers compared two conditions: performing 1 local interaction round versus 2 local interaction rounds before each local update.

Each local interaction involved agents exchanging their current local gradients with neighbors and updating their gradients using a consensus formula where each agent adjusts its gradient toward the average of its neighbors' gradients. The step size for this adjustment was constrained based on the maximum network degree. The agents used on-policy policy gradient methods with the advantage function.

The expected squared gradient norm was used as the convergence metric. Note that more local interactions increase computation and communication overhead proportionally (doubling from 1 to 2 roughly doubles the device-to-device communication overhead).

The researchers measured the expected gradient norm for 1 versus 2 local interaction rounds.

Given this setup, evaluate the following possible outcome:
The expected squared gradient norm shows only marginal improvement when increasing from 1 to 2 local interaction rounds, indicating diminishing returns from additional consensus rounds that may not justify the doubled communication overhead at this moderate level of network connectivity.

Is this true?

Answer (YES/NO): NO